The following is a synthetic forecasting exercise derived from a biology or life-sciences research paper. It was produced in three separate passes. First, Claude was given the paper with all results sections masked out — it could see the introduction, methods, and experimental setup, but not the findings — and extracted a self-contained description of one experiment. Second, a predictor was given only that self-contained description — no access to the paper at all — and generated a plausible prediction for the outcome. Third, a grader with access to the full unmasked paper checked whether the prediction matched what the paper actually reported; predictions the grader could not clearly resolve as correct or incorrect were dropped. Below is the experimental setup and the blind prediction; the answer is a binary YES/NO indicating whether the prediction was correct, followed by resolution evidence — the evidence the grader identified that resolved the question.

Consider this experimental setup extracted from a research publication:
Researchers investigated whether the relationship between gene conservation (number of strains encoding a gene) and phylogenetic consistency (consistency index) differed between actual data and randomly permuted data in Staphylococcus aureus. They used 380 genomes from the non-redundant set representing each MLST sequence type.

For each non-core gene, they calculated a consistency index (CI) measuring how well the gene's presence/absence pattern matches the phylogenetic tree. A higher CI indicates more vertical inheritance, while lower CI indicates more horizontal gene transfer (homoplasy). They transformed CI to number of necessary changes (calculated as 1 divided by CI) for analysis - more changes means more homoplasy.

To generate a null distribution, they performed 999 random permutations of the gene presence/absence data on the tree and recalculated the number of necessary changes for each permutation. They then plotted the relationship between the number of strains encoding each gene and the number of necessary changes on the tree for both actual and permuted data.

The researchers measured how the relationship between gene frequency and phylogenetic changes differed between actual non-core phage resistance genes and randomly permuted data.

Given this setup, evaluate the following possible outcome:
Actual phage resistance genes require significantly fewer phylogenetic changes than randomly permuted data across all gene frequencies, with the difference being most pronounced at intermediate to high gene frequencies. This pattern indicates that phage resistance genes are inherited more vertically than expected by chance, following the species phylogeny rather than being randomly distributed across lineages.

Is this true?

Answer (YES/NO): YES